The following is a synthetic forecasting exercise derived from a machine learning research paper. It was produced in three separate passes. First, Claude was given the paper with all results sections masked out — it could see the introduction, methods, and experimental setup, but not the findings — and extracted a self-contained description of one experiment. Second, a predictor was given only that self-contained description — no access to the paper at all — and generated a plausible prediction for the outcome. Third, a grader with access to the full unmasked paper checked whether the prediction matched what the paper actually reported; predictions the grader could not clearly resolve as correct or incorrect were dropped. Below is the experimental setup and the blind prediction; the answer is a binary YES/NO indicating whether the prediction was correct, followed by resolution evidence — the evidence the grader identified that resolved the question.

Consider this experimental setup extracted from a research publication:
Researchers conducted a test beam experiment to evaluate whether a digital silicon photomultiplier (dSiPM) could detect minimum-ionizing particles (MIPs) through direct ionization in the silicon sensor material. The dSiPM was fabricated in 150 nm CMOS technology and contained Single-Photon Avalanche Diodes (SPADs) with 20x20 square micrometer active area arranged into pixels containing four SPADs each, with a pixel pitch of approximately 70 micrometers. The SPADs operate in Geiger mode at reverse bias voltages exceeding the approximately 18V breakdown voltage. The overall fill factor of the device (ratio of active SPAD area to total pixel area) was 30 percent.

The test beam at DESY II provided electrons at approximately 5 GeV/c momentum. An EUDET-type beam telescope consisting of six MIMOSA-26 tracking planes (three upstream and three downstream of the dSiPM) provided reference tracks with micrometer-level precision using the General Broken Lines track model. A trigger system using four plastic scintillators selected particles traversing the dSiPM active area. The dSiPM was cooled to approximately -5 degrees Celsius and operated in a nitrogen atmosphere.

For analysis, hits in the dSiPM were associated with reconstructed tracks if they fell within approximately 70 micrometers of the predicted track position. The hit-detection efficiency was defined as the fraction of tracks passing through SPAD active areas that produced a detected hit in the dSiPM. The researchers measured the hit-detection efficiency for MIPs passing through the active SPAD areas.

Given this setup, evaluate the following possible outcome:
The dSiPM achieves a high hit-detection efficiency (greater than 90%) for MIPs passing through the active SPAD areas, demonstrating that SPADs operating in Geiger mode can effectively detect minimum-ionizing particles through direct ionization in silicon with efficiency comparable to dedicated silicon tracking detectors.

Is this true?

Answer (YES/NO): YES